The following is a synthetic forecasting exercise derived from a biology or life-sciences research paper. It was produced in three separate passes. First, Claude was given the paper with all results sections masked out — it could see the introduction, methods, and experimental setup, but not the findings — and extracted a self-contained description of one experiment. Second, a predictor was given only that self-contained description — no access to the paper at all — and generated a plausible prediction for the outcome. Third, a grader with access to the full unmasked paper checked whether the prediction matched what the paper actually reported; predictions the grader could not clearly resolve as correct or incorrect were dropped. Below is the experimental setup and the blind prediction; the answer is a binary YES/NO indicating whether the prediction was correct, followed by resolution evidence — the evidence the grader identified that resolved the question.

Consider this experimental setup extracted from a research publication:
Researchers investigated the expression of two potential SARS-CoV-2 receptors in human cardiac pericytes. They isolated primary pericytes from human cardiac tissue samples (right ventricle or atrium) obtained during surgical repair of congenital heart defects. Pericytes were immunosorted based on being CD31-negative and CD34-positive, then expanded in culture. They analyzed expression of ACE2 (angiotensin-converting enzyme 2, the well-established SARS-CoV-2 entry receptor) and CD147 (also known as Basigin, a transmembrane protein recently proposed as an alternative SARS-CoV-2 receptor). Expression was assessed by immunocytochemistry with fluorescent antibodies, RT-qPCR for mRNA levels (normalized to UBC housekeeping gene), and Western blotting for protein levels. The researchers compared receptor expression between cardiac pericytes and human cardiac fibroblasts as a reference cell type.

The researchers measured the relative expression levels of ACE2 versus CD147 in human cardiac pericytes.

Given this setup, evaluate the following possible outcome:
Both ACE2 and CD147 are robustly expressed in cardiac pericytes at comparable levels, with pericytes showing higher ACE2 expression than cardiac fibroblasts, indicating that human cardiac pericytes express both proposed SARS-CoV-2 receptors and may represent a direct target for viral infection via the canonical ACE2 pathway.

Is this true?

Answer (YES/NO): NO